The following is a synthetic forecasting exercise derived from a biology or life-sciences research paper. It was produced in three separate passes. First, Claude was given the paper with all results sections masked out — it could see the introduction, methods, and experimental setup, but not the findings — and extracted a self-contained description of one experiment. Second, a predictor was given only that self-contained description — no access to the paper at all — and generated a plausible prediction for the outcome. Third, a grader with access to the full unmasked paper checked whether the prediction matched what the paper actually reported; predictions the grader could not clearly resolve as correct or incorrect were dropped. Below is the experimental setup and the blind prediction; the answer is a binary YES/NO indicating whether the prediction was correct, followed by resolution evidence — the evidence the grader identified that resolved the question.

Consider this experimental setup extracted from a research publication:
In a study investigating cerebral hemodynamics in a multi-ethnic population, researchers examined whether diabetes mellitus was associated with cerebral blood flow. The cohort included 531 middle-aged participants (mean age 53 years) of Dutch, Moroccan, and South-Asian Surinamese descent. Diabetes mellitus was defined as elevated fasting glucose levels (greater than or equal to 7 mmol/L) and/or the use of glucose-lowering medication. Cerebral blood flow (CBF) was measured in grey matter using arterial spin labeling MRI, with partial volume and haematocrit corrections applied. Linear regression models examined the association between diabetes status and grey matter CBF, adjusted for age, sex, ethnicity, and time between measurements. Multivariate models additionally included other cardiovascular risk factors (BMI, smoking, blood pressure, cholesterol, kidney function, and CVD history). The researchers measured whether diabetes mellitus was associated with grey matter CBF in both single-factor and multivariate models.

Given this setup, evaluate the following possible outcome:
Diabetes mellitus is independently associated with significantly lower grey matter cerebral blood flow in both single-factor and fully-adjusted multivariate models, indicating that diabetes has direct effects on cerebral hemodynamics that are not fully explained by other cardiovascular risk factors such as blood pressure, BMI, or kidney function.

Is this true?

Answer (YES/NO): NO